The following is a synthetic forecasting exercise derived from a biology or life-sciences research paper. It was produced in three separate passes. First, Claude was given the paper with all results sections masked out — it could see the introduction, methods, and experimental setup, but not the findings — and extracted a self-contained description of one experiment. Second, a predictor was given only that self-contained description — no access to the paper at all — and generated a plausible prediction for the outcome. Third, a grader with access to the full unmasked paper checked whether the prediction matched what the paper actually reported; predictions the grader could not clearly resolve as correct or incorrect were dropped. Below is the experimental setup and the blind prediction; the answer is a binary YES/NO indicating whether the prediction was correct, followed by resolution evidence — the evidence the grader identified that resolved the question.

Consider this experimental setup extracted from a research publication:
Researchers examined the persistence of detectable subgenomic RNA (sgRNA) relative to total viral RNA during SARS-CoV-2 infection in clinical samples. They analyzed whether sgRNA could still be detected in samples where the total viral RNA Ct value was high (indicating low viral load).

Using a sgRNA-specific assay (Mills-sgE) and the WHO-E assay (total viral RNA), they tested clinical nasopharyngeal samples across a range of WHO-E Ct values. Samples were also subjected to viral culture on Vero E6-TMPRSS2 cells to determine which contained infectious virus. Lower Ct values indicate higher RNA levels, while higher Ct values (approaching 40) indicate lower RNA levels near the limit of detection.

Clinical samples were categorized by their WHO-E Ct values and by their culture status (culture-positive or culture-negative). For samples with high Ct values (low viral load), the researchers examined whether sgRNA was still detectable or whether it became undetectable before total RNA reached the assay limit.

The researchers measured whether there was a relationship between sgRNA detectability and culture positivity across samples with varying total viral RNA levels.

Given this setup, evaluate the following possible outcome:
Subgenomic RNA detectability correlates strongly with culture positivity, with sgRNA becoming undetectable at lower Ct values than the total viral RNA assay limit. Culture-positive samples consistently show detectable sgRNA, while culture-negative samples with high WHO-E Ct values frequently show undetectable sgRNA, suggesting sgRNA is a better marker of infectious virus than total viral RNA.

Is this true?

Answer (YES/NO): NO